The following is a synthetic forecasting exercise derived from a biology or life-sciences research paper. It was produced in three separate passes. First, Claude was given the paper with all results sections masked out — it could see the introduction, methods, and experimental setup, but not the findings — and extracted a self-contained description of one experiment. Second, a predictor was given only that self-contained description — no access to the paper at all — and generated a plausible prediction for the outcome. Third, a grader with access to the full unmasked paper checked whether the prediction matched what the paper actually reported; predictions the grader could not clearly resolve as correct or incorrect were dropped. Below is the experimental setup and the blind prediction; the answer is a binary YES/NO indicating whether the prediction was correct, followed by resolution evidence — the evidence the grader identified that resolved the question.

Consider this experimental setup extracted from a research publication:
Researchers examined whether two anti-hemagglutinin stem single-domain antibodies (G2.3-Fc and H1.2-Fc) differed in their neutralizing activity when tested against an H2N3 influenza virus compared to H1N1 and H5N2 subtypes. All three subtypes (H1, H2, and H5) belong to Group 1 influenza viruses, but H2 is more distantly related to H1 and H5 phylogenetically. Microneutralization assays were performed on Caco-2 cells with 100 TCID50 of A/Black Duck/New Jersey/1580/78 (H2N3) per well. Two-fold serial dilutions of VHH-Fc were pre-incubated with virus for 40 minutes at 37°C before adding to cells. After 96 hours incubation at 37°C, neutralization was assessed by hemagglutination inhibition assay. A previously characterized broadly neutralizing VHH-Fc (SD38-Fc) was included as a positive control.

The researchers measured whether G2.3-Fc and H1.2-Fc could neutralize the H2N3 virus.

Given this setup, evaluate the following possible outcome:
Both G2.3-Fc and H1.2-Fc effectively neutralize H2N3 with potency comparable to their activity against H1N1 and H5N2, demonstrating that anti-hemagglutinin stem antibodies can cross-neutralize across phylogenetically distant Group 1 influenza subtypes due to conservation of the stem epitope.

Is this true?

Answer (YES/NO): NO